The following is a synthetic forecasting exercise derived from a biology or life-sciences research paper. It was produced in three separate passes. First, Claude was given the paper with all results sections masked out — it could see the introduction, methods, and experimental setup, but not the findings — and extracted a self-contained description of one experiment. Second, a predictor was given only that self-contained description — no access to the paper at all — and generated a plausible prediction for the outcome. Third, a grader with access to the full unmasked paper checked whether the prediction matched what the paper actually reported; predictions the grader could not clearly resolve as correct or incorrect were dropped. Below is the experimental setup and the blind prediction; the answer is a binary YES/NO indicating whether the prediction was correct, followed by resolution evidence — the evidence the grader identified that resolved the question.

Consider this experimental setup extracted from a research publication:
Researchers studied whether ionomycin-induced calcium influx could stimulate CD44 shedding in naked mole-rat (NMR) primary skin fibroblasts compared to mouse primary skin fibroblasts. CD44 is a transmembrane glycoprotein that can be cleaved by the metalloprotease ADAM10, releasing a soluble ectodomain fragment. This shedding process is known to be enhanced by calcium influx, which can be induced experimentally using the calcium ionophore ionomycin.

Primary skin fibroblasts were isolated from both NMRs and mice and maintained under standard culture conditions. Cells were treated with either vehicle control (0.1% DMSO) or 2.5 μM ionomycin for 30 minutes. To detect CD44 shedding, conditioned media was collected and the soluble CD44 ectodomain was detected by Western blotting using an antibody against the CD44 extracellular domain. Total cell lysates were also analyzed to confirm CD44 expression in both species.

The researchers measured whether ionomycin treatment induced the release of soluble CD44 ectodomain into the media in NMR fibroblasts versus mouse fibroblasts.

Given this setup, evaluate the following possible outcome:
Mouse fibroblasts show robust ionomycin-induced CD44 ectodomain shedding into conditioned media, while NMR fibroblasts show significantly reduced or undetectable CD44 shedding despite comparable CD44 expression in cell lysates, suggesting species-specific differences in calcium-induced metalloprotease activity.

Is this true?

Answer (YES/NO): NO